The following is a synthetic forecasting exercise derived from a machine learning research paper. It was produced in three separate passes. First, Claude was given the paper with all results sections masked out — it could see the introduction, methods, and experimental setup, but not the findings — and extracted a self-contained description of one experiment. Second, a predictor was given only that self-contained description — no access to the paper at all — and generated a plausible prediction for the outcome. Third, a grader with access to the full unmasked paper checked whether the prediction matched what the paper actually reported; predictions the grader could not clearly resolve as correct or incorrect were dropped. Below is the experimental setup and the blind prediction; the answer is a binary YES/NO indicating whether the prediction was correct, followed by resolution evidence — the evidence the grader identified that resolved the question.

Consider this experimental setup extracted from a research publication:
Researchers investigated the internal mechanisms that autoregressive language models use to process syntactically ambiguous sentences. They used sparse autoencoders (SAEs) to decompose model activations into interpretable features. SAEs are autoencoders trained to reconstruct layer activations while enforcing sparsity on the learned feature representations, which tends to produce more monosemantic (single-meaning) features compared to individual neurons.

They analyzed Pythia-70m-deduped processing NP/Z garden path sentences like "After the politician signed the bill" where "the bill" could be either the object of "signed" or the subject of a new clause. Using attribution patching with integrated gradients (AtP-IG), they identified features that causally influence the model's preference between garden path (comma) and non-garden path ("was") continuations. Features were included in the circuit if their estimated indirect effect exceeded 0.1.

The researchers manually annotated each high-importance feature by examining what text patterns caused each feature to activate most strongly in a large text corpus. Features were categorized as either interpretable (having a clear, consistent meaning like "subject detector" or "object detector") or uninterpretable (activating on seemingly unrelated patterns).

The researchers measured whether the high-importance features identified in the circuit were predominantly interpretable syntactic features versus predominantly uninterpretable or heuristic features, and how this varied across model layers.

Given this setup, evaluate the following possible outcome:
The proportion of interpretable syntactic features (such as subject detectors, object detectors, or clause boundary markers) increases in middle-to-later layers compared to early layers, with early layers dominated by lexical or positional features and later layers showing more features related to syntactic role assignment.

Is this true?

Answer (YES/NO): YES